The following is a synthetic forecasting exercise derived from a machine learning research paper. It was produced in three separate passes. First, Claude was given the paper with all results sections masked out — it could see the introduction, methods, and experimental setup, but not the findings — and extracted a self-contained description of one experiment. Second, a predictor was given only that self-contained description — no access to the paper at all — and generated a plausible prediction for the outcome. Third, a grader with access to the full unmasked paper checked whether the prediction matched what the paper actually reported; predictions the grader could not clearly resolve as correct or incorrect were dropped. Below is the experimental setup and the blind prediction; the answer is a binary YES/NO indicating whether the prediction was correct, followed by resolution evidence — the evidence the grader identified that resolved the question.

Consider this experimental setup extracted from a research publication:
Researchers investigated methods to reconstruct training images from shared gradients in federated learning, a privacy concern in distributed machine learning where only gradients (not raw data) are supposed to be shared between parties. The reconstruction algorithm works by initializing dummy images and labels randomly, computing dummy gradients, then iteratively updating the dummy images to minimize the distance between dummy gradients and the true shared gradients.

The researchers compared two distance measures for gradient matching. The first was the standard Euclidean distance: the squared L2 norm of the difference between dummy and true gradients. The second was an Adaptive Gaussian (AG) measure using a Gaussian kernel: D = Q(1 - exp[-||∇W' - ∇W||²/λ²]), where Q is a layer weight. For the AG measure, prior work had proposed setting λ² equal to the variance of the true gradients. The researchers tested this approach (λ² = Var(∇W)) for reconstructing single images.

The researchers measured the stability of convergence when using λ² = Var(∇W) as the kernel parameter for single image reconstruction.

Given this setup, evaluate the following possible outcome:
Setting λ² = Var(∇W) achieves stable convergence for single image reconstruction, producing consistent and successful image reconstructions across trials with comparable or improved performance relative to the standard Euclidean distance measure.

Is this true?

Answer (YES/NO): NO